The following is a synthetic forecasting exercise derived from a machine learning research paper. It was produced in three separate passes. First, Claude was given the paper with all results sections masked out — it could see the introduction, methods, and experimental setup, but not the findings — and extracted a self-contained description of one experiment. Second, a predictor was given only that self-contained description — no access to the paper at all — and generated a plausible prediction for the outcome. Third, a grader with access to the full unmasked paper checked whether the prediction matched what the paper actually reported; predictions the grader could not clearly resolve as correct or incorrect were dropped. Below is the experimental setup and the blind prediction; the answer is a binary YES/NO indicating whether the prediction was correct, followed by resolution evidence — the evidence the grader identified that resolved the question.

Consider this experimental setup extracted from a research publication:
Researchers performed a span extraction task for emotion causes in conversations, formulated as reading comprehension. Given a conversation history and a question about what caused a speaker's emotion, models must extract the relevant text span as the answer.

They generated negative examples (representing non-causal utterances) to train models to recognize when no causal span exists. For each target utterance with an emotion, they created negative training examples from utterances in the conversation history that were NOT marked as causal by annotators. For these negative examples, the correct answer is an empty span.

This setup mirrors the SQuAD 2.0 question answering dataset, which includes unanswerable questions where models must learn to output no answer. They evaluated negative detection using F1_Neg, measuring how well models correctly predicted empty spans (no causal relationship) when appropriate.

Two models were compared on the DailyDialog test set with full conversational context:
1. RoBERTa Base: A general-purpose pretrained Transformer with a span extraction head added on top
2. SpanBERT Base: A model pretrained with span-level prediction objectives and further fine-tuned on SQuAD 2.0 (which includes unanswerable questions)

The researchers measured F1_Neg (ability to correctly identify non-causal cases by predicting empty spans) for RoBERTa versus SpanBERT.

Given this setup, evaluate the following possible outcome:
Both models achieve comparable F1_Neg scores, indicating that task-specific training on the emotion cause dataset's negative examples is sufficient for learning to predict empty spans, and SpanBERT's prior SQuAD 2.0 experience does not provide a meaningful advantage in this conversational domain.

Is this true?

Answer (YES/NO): YES